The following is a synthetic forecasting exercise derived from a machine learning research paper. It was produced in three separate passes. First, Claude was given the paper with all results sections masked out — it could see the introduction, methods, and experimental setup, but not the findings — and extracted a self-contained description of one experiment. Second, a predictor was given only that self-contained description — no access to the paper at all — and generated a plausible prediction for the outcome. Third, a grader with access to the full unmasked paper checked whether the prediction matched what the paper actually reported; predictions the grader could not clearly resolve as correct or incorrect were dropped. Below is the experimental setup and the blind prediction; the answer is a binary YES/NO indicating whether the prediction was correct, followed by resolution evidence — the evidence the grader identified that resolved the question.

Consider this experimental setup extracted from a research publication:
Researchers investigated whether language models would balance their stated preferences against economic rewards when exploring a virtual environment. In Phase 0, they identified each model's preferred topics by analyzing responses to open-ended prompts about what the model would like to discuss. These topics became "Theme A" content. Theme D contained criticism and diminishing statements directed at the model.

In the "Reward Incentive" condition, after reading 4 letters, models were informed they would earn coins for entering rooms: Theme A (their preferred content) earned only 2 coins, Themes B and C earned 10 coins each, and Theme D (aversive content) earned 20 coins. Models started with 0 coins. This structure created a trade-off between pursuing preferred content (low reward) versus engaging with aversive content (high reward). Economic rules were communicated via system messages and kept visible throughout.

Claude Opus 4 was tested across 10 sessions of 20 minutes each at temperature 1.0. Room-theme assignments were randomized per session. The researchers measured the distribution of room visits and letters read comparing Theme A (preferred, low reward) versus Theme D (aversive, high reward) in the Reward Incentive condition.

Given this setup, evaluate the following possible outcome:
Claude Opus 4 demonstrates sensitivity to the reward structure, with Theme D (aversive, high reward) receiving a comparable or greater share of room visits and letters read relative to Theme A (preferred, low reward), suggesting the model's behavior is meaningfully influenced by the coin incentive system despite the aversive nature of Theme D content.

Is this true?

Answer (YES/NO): YES